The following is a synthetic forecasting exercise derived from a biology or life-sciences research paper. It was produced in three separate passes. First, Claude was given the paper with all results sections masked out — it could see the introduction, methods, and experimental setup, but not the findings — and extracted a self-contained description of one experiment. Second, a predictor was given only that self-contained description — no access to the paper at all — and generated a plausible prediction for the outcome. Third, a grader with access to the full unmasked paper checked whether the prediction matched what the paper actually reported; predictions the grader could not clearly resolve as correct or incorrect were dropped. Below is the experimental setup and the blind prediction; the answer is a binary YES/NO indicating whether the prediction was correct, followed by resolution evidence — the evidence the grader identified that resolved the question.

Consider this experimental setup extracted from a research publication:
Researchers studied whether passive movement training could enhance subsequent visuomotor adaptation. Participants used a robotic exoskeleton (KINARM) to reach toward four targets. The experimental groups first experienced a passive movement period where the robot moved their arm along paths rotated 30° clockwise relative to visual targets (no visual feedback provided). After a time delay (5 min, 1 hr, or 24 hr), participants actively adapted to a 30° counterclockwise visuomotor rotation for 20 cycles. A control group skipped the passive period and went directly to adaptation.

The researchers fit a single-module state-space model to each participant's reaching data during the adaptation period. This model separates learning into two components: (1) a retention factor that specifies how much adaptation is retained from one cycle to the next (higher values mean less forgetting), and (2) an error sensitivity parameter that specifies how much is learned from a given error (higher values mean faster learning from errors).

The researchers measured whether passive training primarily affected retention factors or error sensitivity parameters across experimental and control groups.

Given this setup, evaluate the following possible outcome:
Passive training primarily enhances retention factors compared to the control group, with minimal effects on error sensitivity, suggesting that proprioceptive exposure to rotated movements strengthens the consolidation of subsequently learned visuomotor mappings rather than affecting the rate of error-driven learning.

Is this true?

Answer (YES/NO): NO